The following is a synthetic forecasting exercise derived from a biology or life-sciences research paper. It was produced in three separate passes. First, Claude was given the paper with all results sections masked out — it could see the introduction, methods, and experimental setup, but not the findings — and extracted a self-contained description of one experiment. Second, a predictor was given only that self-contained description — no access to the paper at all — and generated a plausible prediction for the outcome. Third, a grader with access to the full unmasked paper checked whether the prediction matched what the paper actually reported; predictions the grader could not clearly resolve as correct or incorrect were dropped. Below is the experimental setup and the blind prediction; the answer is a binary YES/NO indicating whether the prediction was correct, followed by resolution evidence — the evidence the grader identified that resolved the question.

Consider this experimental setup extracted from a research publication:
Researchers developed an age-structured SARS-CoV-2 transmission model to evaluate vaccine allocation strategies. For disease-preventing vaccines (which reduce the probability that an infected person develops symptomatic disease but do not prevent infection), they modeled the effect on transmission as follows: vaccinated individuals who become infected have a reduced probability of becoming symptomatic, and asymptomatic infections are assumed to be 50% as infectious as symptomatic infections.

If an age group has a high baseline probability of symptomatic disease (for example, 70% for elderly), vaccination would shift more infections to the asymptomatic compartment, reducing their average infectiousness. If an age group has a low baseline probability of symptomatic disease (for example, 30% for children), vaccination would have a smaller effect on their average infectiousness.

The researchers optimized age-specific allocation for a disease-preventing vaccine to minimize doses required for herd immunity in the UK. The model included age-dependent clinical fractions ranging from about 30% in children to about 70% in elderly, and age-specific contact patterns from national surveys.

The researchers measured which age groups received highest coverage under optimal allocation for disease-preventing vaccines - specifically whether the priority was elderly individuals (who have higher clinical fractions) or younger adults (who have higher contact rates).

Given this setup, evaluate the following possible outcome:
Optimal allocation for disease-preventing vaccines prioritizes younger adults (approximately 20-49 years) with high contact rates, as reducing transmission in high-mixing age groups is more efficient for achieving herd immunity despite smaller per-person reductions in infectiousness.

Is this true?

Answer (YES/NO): NO